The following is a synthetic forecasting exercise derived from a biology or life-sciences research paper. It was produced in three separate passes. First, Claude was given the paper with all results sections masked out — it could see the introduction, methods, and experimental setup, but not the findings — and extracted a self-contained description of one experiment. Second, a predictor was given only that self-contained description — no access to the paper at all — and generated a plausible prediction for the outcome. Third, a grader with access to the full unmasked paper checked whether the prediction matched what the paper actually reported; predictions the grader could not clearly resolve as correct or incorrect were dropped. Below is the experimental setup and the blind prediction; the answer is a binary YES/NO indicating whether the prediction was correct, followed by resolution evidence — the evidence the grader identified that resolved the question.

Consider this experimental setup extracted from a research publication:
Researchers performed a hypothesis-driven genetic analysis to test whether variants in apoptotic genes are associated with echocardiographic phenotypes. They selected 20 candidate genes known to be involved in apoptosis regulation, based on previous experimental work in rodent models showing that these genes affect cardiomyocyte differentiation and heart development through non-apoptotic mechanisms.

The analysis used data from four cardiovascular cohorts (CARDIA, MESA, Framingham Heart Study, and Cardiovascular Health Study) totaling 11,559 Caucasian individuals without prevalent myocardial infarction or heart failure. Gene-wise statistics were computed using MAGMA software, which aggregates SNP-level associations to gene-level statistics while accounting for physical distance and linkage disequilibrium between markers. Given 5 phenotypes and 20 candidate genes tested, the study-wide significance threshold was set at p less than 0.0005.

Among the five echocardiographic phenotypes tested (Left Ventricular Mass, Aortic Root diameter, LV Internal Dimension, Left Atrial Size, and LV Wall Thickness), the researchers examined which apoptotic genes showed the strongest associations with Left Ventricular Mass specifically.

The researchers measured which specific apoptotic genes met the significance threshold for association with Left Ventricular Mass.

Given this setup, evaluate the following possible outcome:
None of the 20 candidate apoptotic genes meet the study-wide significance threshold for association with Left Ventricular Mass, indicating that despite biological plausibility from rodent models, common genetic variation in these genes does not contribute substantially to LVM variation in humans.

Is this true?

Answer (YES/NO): NO